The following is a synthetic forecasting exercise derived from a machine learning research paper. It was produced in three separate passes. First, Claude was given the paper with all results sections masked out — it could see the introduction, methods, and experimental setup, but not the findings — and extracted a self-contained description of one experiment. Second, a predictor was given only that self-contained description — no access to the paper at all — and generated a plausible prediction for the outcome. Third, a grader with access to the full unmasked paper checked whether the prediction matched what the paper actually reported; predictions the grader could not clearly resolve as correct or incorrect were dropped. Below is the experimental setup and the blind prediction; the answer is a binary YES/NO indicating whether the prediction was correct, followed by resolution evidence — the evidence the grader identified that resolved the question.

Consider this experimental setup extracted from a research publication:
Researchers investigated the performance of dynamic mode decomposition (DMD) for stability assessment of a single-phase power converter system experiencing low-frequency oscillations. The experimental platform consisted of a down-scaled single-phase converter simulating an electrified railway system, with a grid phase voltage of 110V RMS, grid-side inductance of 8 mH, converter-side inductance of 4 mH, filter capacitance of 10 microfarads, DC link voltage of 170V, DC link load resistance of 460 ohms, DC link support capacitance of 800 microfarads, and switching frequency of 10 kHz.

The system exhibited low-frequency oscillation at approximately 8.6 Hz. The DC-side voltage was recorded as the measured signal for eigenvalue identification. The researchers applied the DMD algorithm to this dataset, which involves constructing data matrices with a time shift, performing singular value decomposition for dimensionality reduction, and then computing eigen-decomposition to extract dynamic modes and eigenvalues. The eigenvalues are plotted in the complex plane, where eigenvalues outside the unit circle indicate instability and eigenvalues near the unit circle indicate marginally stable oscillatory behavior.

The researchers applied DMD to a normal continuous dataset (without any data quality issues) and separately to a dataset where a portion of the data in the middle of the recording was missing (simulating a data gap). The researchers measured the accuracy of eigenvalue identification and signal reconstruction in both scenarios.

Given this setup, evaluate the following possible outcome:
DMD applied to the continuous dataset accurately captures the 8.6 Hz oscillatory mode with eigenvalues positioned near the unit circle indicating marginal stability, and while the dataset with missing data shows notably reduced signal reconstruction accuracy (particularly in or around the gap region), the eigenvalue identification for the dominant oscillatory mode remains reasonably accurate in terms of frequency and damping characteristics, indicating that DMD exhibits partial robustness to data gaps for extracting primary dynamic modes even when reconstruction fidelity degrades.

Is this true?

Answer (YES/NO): NO